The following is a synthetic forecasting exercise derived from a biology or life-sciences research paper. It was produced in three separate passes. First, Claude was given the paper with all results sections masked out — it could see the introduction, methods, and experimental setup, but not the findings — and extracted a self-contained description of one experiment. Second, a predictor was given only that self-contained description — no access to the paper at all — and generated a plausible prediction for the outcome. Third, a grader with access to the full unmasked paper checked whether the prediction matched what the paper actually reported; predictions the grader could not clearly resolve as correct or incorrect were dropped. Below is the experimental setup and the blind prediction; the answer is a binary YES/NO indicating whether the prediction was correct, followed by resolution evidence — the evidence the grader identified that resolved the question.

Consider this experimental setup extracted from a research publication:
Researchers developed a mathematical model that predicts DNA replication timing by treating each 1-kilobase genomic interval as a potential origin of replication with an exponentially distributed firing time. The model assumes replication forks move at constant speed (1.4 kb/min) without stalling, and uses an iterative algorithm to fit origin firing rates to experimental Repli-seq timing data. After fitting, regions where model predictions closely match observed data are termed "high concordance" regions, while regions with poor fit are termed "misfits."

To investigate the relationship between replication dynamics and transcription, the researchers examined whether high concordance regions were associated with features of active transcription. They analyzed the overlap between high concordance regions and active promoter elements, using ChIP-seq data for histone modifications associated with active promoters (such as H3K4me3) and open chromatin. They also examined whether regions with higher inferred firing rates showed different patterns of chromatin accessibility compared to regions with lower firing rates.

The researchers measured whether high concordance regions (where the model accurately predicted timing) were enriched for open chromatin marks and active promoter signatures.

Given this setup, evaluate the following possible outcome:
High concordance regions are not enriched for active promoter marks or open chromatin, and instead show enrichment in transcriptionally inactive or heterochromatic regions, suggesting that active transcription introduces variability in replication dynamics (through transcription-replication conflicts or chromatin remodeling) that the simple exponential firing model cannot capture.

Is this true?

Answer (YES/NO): NO